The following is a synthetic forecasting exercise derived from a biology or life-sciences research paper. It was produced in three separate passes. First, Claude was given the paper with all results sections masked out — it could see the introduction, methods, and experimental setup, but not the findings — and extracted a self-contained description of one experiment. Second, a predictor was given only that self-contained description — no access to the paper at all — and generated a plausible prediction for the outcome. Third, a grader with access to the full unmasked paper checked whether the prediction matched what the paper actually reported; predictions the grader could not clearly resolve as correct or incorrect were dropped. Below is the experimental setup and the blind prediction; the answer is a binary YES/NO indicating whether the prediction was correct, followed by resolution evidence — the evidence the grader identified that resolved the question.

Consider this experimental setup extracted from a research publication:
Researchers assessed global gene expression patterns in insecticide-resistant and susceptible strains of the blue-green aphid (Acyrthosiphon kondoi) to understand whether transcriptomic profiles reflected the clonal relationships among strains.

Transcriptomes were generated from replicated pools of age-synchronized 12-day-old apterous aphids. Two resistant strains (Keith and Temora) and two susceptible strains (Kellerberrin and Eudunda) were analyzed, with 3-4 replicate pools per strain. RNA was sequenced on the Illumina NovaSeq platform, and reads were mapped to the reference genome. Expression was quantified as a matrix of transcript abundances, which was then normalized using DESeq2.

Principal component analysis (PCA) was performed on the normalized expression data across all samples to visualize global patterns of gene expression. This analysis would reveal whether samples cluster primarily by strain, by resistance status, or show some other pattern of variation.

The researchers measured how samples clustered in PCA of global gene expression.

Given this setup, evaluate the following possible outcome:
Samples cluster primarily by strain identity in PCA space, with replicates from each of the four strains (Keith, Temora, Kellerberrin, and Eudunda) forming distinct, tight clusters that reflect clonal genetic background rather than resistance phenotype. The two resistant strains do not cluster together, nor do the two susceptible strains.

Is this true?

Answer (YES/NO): NO